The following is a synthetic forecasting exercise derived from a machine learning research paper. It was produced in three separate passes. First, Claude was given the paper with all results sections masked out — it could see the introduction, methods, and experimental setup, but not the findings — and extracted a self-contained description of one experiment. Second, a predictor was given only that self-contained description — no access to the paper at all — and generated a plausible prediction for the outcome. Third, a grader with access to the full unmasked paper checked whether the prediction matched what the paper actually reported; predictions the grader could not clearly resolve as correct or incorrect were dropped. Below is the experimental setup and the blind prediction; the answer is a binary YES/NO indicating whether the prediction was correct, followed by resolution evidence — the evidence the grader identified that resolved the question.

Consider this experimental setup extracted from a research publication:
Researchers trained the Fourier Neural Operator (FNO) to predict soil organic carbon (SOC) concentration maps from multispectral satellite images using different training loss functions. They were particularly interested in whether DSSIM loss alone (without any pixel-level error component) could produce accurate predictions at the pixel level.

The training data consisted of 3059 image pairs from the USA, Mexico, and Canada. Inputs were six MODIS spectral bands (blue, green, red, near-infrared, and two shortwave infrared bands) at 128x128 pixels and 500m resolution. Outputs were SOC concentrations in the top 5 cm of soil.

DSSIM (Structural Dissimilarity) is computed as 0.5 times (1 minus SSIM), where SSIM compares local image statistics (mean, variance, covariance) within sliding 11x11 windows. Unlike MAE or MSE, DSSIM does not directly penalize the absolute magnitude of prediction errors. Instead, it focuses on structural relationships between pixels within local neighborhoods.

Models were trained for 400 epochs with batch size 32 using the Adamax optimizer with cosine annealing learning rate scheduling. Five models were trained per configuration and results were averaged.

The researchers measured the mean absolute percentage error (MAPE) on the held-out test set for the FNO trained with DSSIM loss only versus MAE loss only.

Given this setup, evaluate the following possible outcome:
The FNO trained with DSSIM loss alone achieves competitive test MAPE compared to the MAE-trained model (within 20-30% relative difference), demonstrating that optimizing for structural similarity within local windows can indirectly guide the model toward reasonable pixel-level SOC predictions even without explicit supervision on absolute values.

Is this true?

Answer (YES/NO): YES